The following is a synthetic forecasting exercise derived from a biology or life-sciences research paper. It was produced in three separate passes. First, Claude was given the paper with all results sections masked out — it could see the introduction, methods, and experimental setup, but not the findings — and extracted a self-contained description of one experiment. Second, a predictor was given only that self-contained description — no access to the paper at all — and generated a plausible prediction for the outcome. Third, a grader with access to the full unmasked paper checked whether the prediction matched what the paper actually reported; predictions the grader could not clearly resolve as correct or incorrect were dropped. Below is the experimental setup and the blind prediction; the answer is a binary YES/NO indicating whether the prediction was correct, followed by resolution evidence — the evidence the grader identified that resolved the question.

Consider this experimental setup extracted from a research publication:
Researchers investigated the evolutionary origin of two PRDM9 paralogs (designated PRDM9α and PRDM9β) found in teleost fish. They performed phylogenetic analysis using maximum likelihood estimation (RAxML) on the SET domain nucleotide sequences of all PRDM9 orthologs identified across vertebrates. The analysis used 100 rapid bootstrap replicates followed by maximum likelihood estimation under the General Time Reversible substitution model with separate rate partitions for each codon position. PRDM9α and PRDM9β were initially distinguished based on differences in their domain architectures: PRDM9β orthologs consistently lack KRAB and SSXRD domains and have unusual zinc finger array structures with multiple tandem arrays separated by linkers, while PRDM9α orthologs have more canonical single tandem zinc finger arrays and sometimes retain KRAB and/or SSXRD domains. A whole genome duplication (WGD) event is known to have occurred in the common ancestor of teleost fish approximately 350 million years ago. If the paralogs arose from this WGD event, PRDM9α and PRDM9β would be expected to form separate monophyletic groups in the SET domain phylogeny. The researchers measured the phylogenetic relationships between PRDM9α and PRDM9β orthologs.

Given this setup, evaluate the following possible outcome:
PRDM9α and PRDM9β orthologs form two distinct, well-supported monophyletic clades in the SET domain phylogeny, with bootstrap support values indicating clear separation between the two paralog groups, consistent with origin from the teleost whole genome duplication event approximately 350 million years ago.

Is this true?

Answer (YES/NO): NO